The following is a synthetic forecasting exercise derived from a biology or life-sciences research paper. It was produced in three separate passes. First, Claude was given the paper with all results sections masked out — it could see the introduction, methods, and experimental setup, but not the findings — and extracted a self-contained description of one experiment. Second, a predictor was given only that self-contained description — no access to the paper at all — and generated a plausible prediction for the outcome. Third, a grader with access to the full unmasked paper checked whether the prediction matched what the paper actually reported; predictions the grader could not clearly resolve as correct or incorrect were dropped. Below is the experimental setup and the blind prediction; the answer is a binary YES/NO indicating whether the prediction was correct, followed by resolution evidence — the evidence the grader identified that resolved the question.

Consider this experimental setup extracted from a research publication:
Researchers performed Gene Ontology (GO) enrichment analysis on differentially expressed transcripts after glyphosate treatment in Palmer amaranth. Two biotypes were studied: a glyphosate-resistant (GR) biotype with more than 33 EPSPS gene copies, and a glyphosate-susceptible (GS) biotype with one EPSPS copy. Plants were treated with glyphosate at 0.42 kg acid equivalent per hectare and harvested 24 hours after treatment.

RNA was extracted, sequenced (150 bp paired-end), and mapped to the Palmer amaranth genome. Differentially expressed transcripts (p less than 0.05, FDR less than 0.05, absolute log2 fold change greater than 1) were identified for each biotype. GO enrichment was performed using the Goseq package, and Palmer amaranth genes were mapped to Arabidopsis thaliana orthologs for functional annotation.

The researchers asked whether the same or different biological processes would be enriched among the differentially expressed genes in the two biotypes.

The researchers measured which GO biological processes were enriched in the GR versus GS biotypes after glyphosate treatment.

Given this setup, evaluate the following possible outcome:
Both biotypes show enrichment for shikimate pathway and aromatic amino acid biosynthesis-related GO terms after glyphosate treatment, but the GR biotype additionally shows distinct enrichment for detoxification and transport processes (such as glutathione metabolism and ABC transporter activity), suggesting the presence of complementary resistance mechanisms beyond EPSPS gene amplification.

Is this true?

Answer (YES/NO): NO